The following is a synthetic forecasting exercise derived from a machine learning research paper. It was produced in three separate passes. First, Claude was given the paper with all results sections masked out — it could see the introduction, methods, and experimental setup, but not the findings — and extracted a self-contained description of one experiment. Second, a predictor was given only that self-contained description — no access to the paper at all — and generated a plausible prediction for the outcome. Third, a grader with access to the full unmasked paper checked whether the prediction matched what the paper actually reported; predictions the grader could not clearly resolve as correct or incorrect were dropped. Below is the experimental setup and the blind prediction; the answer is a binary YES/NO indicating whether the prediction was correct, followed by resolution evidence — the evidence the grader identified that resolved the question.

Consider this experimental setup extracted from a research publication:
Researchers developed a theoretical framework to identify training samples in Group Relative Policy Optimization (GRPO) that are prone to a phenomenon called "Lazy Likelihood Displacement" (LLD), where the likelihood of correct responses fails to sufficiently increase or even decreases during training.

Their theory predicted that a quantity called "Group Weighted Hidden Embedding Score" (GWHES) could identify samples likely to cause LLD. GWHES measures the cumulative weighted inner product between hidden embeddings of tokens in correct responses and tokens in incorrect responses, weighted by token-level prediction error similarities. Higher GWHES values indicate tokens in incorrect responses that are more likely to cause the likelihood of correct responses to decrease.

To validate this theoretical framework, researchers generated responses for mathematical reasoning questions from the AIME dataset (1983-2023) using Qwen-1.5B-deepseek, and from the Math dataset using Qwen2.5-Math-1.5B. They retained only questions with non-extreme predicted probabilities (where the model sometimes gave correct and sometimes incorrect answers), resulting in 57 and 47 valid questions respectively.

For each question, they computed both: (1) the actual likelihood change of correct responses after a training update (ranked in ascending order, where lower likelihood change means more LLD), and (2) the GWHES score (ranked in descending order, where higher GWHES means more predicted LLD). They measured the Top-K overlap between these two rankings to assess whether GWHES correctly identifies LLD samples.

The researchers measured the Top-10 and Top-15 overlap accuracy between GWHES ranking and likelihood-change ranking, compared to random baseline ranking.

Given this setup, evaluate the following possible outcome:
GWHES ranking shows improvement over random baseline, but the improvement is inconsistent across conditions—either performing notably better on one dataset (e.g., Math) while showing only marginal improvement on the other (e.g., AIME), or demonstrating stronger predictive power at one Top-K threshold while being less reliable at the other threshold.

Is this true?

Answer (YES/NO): NO